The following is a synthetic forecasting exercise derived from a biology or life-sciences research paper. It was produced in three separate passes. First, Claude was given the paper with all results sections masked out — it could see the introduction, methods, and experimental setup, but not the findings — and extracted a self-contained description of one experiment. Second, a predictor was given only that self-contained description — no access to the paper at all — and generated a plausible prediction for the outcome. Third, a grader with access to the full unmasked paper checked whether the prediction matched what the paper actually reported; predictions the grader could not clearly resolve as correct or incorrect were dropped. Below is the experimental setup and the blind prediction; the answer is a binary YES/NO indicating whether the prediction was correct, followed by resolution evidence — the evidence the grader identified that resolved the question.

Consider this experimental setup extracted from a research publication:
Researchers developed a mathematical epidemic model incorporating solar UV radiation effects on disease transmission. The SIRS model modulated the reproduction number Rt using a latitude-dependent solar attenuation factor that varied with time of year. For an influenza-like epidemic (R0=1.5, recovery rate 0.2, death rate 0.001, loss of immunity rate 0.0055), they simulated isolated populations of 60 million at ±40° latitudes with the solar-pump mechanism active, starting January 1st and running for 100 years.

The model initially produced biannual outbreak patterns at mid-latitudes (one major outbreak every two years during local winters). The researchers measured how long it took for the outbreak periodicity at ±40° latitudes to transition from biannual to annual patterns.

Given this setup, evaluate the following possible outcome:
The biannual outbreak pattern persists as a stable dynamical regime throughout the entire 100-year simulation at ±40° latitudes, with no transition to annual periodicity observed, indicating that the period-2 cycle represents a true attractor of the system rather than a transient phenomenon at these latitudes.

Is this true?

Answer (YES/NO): NO